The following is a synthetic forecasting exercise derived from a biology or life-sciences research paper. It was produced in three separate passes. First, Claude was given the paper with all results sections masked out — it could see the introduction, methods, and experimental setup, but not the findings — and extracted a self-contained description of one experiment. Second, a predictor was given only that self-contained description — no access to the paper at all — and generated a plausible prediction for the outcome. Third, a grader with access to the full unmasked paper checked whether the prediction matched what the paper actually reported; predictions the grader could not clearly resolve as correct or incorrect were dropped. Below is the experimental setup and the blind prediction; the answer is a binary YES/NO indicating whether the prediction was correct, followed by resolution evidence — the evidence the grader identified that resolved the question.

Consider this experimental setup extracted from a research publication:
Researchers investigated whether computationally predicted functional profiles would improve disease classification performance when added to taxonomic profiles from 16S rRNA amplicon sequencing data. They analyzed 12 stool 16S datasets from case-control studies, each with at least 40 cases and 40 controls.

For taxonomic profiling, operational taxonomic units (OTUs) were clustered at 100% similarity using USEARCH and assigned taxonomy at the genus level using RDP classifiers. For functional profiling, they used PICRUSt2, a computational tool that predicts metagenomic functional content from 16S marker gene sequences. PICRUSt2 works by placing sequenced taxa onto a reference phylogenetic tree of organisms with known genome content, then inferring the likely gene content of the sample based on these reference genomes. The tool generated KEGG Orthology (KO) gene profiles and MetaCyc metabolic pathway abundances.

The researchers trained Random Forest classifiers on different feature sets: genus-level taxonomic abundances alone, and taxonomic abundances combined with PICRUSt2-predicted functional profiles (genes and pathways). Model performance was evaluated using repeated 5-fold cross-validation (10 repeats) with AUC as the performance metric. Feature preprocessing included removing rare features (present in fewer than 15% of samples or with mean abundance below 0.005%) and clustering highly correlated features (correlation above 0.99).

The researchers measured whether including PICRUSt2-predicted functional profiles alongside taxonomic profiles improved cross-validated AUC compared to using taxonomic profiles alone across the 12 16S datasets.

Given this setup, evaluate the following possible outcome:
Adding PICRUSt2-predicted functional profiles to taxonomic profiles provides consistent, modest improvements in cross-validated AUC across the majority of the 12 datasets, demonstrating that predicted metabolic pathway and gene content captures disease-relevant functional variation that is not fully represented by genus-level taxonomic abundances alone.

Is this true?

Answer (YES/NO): NO